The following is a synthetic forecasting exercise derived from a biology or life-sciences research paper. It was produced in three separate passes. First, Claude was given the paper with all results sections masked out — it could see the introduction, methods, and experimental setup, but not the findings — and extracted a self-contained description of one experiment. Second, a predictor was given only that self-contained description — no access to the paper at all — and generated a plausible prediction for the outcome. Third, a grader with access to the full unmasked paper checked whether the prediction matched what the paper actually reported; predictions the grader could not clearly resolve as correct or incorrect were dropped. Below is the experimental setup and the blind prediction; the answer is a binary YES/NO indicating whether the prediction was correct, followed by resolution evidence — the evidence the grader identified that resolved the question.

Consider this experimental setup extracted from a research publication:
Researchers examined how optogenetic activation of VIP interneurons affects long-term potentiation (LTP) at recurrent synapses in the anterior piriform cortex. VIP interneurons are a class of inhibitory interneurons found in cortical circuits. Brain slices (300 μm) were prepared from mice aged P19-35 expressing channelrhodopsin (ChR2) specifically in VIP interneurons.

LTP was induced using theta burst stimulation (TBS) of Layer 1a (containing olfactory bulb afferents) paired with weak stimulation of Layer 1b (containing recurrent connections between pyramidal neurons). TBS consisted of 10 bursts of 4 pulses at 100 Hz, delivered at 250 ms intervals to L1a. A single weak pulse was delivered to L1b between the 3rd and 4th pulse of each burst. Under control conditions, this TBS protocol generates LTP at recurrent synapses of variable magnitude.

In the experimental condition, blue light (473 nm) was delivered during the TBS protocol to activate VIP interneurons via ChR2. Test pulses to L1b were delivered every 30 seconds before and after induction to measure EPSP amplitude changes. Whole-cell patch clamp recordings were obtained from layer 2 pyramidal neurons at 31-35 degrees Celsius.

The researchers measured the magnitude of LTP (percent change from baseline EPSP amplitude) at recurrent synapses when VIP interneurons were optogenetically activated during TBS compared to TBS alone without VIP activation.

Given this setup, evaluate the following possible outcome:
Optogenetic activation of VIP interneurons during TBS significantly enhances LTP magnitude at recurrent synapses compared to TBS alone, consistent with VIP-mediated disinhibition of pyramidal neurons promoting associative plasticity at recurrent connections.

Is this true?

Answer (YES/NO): YES